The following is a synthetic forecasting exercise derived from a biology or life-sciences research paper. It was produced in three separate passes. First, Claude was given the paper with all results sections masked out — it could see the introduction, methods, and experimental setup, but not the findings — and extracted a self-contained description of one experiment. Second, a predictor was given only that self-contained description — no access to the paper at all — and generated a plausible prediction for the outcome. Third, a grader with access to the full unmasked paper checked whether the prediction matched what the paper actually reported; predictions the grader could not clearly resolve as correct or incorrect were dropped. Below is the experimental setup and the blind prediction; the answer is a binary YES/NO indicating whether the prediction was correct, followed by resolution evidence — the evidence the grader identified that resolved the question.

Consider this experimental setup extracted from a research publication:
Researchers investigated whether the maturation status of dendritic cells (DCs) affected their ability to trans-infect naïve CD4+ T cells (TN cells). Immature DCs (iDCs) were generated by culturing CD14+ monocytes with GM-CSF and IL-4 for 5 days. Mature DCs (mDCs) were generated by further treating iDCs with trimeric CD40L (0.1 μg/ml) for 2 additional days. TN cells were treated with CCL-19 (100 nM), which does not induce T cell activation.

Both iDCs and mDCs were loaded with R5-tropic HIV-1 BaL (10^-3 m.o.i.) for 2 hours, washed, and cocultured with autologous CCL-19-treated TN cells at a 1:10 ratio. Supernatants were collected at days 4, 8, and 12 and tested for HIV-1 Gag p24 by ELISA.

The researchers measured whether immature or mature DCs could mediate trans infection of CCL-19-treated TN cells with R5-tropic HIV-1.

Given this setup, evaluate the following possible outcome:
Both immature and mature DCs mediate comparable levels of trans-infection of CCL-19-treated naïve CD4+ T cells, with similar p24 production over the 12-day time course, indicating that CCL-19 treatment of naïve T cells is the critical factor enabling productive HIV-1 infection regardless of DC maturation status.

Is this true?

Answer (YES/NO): NO